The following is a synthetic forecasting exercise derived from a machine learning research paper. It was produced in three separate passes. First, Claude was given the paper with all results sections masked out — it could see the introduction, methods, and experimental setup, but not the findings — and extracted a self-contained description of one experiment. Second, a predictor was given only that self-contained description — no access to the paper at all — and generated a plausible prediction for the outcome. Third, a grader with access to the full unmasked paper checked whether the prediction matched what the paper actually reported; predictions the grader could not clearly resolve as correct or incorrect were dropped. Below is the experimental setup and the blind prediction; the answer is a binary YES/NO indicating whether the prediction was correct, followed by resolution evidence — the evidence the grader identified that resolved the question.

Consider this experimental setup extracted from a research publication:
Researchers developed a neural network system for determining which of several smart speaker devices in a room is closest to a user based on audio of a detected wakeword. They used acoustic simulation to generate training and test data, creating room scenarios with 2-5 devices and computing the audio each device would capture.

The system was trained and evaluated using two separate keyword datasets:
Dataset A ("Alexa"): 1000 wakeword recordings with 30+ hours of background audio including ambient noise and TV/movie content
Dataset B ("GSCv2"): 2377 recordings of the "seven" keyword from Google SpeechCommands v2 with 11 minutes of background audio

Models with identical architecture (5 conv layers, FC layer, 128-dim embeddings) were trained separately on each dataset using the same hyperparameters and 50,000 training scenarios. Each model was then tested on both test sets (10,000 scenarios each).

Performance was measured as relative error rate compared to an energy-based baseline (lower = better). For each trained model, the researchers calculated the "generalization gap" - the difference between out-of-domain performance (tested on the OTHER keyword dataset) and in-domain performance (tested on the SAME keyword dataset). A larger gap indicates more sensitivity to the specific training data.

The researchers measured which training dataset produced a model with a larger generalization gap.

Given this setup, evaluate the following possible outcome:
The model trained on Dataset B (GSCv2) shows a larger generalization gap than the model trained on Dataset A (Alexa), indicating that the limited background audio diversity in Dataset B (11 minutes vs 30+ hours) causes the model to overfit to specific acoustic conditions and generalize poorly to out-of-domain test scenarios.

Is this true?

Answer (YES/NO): YES